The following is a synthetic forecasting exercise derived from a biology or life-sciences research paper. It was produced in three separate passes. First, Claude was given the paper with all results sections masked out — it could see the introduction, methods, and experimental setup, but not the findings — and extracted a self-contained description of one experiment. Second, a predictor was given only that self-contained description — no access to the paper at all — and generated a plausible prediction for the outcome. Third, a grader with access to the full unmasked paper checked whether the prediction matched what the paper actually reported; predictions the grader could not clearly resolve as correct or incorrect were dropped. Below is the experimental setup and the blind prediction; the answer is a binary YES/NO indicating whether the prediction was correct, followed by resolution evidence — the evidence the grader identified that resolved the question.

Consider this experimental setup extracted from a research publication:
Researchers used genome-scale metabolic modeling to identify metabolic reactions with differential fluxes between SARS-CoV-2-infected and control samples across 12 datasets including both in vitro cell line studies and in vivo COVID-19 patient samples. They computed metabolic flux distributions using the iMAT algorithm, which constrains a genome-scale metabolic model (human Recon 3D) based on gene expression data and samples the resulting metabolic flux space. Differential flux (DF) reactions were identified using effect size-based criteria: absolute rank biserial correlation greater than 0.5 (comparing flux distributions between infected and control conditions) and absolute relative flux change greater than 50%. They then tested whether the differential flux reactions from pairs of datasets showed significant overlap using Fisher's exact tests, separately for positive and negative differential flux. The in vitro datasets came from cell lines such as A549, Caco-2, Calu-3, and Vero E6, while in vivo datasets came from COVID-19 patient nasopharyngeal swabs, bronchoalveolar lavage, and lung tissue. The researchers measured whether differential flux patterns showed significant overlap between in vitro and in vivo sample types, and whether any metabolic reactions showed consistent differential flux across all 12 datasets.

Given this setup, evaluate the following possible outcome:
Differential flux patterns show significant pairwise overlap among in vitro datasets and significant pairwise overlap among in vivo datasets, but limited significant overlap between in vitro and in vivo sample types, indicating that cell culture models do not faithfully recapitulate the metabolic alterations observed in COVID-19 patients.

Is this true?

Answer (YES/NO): NO